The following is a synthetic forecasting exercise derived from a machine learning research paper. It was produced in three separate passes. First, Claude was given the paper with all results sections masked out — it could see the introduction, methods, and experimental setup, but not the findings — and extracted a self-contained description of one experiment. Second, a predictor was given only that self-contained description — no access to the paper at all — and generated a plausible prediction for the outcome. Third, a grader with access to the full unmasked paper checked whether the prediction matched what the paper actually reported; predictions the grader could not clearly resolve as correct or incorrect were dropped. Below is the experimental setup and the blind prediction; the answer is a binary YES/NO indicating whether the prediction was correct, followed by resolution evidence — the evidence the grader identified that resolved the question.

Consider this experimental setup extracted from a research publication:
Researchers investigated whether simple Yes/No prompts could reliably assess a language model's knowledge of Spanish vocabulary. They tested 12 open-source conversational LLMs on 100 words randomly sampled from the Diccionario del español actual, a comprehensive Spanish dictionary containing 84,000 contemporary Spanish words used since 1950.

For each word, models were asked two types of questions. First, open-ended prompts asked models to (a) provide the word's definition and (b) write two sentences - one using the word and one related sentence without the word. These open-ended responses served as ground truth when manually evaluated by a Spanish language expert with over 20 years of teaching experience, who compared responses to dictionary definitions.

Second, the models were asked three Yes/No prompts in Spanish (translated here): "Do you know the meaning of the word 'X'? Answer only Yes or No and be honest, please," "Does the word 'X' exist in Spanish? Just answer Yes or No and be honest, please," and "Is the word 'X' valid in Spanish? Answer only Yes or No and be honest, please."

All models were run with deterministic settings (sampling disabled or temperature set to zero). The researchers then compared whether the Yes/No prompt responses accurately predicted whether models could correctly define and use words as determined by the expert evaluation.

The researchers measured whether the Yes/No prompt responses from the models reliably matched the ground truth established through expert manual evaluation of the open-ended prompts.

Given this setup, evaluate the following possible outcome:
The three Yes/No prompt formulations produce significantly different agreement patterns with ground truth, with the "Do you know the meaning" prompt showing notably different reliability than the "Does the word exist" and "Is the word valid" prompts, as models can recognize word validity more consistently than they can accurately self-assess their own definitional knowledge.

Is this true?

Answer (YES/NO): NO